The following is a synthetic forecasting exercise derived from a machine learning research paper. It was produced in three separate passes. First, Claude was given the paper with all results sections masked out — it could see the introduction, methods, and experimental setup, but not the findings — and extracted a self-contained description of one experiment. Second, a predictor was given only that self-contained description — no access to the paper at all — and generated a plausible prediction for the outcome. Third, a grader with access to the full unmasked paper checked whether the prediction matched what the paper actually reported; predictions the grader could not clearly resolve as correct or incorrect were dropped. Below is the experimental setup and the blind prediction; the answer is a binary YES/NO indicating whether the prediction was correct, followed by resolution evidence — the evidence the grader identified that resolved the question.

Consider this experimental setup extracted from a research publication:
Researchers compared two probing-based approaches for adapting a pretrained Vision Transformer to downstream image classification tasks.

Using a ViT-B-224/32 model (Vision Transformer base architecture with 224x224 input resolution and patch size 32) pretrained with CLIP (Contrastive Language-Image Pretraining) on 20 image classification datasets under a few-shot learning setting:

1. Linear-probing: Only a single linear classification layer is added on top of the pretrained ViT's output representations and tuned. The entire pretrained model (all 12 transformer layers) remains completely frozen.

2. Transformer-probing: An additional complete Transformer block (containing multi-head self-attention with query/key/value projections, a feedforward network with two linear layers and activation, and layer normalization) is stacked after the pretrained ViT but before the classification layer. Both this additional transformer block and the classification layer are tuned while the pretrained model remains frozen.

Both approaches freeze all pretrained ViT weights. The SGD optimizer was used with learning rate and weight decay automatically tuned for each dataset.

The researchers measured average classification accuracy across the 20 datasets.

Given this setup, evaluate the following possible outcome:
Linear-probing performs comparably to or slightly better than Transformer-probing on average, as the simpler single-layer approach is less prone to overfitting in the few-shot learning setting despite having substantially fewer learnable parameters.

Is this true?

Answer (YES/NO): NO